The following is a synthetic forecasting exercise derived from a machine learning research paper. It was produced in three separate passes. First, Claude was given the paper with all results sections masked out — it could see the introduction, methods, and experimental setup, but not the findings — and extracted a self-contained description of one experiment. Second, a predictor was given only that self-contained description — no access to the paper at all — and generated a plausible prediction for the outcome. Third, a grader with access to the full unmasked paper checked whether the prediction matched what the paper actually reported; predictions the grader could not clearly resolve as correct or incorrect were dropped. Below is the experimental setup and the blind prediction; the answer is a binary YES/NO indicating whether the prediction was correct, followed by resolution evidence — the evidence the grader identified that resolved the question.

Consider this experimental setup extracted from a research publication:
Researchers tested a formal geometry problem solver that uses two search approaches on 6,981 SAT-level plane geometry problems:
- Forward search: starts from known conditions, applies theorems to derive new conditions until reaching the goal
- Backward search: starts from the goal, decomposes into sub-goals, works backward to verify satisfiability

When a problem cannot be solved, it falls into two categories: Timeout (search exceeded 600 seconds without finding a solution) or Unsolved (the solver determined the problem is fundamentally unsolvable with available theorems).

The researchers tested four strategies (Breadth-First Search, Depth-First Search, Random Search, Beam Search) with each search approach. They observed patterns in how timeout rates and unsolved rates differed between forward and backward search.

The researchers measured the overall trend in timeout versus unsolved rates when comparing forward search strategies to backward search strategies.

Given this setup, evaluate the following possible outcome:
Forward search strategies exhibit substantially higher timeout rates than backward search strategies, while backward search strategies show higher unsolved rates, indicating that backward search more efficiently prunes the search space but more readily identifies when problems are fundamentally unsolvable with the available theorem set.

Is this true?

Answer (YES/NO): NO